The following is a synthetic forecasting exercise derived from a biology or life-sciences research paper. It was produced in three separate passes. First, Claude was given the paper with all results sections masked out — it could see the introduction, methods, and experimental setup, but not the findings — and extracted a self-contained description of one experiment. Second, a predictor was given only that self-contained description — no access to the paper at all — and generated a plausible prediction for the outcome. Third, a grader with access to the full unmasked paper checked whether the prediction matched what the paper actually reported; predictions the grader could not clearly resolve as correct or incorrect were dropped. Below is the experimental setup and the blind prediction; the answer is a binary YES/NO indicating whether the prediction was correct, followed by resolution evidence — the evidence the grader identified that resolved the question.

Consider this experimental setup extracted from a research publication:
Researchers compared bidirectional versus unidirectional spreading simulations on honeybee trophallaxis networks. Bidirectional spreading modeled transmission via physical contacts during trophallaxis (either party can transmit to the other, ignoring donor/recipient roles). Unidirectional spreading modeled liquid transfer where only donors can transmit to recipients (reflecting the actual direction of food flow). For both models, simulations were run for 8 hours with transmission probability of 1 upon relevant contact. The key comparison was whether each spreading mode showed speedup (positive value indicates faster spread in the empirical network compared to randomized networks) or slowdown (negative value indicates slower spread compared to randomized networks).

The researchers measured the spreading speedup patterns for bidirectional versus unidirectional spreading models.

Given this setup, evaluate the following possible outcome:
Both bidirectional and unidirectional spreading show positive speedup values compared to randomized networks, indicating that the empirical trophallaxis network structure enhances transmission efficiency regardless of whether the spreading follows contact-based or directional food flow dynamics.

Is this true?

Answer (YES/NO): NO